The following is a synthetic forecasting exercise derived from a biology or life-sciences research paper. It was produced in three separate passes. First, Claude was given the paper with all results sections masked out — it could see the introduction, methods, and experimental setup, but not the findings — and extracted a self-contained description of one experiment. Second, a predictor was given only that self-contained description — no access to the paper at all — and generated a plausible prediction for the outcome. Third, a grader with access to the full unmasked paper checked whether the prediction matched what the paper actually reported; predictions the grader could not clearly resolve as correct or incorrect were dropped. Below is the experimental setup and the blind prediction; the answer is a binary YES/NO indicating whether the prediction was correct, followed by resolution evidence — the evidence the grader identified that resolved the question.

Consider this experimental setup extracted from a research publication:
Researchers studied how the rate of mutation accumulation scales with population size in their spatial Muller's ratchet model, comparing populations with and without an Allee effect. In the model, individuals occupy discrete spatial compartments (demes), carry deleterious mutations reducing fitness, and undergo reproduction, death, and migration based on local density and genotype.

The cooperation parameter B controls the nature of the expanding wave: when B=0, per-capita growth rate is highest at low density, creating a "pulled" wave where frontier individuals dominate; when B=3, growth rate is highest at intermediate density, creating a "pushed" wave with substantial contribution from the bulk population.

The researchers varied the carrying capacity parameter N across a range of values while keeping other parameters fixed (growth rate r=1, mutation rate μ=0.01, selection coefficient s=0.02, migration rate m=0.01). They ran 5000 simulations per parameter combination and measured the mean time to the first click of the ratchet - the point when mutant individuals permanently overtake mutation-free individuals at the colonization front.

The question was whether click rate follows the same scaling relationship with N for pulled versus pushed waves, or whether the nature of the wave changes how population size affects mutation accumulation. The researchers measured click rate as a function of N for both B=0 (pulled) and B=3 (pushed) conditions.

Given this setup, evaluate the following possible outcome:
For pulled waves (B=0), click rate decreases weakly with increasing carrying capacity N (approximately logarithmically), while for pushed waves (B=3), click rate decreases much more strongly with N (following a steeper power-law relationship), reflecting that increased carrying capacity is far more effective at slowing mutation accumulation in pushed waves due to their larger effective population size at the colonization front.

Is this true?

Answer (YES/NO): NO